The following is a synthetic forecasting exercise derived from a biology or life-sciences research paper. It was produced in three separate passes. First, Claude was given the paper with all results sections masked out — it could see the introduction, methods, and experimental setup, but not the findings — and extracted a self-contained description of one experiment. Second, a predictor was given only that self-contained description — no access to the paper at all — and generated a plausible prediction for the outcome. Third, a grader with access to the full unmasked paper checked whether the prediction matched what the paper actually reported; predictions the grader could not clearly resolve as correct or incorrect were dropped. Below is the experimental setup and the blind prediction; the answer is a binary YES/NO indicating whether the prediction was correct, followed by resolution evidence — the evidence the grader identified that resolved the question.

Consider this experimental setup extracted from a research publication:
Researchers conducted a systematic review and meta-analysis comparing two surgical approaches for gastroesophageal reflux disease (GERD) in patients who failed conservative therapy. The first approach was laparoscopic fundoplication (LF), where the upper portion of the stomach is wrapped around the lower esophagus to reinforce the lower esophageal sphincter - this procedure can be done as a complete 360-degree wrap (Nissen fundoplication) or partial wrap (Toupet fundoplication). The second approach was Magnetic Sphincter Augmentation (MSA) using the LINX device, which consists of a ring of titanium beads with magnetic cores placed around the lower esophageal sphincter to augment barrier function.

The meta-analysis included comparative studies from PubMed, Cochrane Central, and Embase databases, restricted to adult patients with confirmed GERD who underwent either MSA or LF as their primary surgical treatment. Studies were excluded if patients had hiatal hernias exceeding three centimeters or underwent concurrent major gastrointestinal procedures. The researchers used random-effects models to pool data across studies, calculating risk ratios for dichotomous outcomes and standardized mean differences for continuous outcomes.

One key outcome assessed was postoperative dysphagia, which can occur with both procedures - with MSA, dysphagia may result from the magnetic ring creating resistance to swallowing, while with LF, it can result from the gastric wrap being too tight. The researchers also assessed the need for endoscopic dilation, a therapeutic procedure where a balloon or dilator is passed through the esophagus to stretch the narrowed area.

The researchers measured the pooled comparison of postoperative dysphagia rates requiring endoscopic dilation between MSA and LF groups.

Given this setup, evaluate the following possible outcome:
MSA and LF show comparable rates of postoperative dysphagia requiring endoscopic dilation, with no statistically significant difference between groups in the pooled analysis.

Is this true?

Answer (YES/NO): YES